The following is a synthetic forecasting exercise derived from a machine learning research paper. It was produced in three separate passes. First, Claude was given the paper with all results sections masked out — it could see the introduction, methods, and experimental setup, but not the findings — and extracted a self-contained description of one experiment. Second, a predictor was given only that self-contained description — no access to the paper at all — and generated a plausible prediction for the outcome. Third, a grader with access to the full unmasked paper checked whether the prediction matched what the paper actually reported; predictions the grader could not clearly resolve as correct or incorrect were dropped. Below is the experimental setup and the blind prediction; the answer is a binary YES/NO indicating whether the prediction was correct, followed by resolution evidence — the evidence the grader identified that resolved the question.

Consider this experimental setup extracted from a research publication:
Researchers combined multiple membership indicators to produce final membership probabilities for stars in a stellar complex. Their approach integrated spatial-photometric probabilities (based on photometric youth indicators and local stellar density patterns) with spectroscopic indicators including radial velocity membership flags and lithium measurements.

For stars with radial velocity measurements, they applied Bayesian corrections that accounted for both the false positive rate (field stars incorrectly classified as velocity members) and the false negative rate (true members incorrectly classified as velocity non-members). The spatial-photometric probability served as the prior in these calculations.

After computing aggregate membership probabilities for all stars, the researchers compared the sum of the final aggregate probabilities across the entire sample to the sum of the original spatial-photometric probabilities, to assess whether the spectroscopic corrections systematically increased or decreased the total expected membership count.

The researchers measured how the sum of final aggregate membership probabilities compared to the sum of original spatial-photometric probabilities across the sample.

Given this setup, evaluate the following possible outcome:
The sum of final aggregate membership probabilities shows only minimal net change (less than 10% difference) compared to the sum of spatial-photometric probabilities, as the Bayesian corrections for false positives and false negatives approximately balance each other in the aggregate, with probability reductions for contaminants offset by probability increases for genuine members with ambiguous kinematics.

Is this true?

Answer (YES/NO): YES